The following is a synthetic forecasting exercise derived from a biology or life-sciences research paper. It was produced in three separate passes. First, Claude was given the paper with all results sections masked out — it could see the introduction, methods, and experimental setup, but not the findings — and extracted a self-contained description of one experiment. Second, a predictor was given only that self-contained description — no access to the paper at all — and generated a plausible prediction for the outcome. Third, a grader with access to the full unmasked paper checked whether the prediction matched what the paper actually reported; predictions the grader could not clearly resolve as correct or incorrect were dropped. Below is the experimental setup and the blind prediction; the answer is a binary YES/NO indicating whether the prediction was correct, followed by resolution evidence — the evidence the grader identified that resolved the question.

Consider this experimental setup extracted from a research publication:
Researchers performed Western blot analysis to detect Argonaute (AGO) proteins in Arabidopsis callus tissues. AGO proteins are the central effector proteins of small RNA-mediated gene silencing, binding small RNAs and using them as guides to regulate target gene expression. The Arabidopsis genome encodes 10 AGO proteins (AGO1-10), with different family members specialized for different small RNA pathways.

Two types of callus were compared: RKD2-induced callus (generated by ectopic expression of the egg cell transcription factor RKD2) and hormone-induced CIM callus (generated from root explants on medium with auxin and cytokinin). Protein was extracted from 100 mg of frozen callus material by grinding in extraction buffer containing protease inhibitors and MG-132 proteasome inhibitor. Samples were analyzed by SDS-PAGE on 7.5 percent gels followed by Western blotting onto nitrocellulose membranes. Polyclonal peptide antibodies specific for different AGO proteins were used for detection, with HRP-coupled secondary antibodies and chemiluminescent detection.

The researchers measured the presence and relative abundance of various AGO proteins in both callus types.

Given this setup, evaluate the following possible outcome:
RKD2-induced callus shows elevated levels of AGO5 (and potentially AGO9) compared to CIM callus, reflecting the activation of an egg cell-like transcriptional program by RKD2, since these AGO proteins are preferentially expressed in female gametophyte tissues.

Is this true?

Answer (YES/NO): YES